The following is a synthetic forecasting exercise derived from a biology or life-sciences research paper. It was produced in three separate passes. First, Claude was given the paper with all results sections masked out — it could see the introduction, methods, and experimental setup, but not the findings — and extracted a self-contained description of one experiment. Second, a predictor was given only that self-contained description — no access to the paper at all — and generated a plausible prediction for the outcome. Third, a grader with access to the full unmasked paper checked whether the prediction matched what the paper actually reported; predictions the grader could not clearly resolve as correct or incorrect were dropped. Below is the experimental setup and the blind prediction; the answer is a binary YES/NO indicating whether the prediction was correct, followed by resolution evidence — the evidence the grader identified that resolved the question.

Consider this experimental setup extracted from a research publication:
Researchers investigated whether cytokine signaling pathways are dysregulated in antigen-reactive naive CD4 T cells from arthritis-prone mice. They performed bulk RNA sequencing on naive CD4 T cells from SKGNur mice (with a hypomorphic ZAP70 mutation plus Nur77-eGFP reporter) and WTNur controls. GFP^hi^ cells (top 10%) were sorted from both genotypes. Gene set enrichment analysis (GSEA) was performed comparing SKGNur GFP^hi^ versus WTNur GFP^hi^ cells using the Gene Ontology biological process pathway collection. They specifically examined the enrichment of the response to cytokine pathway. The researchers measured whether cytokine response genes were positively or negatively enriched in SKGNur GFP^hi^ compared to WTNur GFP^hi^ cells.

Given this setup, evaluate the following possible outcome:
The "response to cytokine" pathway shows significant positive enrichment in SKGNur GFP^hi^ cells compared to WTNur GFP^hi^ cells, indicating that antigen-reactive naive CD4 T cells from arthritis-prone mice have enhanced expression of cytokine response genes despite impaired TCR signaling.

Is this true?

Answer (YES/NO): YES